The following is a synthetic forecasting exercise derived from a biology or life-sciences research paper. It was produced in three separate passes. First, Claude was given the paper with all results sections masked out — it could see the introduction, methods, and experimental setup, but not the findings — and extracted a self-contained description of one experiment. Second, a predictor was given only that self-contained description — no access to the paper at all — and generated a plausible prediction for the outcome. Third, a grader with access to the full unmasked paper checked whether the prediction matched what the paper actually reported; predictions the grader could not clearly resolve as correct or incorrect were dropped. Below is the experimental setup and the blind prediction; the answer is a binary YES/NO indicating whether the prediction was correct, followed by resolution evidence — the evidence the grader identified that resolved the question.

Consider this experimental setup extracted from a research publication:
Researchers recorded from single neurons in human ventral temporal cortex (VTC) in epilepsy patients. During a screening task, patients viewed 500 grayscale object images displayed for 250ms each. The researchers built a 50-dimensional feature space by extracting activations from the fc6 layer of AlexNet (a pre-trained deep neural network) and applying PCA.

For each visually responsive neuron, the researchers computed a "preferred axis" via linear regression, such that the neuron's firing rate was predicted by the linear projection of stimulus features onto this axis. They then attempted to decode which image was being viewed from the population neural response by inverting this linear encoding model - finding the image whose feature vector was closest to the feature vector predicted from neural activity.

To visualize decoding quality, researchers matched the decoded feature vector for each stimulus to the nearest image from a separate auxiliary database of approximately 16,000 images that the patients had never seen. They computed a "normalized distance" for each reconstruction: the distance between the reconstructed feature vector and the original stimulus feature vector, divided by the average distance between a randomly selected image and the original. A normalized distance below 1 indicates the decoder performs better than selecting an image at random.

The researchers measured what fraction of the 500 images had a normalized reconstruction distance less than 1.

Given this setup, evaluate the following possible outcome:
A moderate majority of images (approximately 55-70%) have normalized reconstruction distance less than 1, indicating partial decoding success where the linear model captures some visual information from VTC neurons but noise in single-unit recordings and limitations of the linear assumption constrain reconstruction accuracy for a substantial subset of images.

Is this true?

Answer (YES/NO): NO